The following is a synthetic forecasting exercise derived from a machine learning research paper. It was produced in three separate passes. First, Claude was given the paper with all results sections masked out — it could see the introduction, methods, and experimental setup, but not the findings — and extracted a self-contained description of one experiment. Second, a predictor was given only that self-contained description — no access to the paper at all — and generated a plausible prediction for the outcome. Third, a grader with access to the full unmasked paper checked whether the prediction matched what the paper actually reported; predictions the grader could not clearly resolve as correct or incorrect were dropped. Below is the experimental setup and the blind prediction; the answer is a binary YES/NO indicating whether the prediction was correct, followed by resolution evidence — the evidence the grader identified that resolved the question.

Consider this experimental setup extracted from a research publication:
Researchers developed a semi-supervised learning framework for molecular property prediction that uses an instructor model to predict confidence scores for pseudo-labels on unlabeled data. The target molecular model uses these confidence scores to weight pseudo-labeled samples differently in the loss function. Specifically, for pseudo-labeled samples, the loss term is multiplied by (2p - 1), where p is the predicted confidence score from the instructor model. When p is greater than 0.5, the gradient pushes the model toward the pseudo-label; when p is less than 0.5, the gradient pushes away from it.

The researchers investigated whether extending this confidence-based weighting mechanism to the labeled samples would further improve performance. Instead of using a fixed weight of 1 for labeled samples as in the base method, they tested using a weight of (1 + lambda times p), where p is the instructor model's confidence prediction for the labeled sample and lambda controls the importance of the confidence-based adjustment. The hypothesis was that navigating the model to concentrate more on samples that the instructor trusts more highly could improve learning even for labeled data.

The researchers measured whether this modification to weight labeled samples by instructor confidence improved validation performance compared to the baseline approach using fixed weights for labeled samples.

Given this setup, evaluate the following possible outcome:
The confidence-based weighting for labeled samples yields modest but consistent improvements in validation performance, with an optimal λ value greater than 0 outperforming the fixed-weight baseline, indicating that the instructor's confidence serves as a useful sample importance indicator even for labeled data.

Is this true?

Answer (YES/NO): NO